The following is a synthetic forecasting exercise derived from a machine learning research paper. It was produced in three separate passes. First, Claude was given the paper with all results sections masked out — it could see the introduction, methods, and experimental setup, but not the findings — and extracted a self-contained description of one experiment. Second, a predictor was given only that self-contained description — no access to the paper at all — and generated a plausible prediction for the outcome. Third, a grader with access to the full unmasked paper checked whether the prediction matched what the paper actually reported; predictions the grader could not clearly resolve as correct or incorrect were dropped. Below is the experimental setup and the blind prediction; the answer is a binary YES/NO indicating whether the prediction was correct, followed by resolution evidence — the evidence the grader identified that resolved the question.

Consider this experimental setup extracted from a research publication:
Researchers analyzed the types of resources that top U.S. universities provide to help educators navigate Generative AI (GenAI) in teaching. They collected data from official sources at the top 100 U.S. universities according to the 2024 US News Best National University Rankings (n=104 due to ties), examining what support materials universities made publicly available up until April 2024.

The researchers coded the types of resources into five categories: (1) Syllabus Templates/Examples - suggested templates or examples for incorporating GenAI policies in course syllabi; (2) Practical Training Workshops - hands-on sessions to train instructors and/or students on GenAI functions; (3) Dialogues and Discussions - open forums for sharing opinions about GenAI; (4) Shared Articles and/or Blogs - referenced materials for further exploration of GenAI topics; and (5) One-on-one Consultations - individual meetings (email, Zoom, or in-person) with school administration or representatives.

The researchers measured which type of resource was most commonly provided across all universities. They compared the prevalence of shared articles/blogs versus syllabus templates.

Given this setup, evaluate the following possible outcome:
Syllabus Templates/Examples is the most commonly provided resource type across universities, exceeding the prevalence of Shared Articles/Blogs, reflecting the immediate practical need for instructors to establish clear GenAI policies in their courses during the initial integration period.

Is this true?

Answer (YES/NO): NO